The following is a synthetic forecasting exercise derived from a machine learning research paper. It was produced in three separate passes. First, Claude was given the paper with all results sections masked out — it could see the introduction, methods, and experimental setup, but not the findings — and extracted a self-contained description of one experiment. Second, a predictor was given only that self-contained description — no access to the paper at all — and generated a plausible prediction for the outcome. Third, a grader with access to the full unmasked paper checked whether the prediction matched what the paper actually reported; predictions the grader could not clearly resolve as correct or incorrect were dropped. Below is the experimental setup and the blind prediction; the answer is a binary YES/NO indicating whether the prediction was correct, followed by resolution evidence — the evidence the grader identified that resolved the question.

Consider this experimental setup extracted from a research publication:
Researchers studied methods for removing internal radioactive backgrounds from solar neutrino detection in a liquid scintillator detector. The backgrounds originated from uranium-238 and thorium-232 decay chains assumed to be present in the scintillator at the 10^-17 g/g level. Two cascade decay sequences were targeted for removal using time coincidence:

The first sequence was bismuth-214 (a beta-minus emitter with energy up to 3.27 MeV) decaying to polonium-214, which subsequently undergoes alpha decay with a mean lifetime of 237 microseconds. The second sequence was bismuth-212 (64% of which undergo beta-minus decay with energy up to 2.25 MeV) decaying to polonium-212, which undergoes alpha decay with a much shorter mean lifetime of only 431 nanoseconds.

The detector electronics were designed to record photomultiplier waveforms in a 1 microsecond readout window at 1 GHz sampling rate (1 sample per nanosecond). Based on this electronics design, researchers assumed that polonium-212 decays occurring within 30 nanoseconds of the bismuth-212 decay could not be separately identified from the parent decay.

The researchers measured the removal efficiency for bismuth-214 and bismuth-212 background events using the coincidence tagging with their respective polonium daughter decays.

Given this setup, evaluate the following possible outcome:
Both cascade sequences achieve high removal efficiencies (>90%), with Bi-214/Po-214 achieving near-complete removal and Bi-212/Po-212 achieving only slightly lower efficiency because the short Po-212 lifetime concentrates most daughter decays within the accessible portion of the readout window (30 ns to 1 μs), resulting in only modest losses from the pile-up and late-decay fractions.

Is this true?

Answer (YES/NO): YES